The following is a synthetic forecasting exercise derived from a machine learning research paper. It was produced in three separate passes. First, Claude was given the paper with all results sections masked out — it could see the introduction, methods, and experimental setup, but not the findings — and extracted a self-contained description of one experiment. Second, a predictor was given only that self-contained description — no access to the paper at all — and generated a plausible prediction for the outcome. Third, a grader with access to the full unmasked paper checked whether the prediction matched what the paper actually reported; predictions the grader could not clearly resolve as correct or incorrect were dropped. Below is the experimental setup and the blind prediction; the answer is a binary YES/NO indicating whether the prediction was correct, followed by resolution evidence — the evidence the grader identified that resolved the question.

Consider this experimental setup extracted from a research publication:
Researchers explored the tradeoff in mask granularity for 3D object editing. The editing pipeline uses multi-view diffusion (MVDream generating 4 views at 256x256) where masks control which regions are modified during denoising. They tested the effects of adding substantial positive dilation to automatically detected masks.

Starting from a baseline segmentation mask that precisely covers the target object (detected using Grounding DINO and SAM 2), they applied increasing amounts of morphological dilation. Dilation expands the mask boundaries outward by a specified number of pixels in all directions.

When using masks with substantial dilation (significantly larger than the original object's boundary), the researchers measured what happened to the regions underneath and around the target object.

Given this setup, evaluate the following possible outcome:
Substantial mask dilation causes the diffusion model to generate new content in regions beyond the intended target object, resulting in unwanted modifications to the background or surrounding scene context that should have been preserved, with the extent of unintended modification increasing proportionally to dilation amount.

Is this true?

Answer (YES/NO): YES